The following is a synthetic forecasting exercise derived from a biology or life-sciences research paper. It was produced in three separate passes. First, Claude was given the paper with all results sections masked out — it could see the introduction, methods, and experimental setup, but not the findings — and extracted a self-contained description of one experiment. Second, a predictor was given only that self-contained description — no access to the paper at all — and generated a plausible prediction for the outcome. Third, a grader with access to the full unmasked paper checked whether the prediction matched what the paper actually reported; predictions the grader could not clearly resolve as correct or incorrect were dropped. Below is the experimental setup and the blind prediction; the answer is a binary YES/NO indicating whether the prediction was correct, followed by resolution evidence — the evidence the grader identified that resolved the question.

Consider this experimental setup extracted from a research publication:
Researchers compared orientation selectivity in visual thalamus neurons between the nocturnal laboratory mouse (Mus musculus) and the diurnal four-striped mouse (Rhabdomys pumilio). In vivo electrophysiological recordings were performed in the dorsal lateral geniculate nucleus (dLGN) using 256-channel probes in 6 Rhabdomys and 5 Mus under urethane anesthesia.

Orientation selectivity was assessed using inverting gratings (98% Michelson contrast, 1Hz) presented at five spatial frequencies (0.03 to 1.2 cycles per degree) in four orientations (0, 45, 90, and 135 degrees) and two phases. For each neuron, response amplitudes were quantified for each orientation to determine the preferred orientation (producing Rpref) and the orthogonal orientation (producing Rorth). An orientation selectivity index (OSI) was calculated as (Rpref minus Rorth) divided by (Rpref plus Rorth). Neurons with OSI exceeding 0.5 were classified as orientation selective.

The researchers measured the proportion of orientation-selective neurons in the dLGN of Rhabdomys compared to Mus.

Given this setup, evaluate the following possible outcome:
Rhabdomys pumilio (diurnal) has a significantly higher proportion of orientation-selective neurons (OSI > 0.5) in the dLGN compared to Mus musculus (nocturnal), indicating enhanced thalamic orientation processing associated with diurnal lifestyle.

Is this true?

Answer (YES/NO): NO